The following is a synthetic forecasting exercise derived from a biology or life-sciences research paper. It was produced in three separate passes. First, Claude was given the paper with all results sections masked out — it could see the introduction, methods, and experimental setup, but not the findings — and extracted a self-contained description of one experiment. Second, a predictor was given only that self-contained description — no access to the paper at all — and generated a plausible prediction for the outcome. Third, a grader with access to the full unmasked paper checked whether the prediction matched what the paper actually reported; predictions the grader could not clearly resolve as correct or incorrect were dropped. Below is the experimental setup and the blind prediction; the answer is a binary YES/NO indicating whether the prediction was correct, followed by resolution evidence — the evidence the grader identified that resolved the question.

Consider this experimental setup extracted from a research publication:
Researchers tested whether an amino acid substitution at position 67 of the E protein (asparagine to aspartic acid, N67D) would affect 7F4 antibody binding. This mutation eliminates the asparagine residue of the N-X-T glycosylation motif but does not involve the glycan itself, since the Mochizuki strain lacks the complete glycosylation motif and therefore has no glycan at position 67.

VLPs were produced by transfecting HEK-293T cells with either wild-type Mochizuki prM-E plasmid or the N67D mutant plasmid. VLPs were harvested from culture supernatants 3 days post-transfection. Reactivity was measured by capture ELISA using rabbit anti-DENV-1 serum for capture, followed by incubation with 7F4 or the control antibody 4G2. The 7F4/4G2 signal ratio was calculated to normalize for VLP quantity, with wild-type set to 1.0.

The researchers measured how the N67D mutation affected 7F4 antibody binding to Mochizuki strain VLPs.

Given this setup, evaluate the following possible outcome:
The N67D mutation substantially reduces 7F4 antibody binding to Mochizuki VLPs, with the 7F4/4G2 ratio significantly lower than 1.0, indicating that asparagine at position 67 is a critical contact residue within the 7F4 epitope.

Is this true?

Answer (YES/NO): YES